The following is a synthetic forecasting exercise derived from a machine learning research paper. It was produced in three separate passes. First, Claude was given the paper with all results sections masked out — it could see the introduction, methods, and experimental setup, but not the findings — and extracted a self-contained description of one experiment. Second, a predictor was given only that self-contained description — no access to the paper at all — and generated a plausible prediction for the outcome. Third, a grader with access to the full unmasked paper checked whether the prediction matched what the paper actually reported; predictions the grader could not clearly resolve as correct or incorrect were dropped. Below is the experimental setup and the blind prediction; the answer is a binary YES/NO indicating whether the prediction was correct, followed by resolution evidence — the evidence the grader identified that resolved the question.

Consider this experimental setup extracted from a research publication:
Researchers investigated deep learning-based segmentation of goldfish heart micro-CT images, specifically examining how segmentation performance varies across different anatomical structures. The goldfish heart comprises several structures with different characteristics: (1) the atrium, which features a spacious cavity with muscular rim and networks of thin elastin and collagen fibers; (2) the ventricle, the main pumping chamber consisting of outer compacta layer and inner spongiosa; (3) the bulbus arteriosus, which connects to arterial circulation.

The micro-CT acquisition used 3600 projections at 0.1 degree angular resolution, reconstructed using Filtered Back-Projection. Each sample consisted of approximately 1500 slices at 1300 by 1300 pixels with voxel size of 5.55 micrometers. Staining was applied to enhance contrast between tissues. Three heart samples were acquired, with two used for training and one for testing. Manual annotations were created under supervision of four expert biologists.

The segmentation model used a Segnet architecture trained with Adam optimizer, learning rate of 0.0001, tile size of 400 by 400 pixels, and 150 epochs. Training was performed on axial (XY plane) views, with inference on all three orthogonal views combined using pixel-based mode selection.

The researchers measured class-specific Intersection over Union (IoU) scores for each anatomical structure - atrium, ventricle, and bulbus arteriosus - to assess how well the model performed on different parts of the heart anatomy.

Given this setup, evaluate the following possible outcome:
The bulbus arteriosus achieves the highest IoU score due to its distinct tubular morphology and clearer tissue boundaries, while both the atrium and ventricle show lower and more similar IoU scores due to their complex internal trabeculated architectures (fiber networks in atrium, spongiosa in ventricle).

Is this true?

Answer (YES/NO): NO